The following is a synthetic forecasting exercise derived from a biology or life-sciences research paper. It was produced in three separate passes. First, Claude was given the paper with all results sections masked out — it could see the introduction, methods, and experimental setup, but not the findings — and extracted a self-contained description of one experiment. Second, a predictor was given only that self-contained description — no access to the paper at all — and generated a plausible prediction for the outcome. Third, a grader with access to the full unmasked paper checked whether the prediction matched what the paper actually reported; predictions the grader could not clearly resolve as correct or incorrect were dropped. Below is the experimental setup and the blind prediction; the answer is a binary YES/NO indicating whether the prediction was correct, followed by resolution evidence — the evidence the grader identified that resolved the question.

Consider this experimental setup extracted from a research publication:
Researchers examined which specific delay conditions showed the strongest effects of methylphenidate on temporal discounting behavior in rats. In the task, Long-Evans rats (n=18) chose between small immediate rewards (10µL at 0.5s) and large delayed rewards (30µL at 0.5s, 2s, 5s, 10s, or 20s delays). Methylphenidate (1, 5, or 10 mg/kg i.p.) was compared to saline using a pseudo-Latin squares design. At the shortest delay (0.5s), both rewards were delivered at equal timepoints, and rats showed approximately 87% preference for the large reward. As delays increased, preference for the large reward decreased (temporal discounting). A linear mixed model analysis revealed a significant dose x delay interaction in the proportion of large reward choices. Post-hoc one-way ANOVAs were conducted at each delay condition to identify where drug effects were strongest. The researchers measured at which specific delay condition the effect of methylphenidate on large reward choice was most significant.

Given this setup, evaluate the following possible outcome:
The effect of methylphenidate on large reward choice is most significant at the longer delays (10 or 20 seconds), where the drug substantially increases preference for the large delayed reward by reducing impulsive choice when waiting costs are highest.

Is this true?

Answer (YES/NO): NO